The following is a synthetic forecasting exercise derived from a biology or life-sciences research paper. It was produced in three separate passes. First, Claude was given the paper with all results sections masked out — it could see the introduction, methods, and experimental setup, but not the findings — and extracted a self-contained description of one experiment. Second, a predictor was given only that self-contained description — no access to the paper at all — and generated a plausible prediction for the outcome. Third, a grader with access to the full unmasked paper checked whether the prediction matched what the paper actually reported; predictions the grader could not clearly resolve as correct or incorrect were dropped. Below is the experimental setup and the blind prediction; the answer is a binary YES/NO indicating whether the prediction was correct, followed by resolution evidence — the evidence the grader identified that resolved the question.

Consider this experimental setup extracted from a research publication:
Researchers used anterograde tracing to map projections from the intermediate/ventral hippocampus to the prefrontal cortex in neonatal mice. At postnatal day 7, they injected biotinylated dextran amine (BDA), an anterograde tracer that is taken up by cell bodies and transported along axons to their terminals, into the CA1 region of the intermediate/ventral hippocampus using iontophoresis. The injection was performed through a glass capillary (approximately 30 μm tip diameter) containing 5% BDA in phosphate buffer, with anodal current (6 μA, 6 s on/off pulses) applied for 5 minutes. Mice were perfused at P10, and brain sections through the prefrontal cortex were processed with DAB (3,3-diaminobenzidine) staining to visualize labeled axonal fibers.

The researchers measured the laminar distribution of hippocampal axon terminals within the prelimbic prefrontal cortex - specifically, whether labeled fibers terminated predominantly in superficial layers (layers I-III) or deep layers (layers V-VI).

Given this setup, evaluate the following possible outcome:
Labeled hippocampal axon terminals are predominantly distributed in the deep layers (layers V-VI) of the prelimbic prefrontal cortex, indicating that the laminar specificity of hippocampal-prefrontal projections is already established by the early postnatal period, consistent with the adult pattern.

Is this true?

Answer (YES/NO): YES